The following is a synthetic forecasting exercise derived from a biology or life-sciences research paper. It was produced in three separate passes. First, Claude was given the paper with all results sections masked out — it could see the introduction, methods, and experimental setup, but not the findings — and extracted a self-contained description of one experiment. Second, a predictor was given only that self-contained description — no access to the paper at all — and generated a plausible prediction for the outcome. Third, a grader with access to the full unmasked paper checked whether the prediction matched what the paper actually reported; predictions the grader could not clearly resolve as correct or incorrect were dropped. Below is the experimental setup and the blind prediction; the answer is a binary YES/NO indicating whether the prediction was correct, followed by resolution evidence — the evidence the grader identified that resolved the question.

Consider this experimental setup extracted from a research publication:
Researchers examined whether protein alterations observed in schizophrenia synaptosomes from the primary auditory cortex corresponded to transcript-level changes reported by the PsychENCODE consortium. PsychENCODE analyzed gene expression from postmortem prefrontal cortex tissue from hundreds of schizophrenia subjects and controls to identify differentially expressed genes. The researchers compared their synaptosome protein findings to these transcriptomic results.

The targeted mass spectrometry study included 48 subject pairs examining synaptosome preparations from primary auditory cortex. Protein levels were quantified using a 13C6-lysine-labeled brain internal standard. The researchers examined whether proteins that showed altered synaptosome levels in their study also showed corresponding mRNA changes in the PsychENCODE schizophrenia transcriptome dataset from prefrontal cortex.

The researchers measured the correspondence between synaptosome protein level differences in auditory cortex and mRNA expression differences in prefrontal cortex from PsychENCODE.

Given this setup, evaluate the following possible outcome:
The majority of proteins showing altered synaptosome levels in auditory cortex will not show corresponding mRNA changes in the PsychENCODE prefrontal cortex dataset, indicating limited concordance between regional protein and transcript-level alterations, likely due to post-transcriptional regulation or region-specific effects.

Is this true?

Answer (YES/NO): YES